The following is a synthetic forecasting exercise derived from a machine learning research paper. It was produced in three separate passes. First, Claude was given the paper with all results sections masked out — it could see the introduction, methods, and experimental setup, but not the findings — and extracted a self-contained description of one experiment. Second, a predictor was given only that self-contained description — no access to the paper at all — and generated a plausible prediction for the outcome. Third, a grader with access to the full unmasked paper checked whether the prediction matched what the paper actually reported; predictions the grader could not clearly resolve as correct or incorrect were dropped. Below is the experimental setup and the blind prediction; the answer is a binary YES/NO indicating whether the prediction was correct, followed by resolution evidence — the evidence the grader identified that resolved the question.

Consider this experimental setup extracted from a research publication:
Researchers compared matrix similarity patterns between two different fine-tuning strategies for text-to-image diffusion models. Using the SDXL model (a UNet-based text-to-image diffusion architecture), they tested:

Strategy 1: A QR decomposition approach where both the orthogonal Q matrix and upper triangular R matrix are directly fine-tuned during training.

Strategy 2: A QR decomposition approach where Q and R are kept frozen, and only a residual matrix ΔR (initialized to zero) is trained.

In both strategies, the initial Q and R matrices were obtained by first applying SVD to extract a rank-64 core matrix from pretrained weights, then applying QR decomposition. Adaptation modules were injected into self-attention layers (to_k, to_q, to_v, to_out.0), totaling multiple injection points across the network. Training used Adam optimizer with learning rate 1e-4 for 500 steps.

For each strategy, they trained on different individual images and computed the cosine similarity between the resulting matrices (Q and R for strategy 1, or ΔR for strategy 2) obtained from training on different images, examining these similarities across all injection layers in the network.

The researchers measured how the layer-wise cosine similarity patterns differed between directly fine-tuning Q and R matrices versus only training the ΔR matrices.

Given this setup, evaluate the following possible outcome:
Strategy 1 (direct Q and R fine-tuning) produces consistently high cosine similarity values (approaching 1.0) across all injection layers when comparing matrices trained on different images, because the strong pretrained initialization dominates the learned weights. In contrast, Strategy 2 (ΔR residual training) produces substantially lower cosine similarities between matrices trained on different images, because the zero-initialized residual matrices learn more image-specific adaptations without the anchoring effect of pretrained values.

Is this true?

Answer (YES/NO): YES